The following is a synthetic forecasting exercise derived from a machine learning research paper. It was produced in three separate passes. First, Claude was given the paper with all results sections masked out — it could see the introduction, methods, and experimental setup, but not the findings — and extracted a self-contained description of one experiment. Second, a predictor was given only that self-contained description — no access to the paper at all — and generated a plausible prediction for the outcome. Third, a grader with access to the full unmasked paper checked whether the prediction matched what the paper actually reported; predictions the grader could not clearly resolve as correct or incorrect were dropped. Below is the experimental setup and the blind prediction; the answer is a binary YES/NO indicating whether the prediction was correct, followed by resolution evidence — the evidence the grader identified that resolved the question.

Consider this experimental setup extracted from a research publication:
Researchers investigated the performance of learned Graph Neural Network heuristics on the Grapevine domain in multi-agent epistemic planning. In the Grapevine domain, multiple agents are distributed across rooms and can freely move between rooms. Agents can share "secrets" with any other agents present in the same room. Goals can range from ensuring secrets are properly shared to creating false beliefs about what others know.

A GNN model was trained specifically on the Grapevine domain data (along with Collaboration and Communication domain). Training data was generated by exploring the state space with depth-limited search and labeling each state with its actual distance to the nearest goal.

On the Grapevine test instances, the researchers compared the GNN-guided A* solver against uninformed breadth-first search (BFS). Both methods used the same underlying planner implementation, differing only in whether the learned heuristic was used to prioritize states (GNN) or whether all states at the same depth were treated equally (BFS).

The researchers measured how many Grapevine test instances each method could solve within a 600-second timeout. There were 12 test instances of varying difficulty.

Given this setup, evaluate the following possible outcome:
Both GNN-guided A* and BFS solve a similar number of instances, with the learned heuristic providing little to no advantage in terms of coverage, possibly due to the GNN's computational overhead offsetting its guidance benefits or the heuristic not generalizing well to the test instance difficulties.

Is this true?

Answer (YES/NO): YES